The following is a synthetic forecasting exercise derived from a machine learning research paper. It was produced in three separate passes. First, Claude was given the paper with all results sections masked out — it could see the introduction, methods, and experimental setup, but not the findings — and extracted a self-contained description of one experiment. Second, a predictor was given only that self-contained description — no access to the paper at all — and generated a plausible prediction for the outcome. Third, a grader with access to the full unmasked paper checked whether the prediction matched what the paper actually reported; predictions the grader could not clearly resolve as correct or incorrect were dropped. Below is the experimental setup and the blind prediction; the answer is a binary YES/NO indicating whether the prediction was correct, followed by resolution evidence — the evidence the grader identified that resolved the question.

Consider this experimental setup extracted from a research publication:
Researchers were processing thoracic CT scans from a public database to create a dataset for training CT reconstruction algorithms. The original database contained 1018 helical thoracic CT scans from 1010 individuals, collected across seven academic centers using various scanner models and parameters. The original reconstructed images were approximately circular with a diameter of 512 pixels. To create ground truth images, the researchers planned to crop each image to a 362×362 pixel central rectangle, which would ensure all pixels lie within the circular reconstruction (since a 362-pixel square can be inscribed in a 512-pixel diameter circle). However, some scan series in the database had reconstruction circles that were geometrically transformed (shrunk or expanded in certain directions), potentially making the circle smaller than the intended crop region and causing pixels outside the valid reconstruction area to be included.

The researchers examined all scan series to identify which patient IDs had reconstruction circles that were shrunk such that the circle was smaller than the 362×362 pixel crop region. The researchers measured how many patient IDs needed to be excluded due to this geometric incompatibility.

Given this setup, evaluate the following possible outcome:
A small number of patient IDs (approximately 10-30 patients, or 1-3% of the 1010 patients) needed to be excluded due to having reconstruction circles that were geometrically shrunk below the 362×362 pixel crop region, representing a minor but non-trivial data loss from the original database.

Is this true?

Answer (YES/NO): YES